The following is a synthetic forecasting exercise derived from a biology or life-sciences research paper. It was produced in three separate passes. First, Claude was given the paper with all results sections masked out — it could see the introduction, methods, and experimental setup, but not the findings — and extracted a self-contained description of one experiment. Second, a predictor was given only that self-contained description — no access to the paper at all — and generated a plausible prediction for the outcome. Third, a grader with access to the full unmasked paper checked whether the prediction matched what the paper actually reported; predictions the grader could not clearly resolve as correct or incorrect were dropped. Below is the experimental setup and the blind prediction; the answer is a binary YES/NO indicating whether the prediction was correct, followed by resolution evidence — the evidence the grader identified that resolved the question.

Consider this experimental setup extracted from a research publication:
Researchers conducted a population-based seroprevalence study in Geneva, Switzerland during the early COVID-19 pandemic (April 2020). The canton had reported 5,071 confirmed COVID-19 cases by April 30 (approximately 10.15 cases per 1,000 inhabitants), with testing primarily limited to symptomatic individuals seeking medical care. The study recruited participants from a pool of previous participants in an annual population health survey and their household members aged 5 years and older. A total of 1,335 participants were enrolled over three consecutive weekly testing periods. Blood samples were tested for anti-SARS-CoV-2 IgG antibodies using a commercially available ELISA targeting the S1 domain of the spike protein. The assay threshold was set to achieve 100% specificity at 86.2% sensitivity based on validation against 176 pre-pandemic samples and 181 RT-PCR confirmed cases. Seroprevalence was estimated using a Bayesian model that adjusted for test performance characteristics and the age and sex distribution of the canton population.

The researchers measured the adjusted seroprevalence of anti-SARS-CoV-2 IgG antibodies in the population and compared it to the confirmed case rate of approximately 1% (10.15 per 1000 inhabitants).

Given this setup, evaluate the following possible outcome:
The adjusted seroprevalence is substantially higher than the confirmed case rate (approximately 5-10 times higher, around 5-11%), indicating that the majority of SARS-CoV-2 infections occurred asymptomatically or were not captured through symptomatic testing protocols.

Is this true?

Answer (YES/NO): YES